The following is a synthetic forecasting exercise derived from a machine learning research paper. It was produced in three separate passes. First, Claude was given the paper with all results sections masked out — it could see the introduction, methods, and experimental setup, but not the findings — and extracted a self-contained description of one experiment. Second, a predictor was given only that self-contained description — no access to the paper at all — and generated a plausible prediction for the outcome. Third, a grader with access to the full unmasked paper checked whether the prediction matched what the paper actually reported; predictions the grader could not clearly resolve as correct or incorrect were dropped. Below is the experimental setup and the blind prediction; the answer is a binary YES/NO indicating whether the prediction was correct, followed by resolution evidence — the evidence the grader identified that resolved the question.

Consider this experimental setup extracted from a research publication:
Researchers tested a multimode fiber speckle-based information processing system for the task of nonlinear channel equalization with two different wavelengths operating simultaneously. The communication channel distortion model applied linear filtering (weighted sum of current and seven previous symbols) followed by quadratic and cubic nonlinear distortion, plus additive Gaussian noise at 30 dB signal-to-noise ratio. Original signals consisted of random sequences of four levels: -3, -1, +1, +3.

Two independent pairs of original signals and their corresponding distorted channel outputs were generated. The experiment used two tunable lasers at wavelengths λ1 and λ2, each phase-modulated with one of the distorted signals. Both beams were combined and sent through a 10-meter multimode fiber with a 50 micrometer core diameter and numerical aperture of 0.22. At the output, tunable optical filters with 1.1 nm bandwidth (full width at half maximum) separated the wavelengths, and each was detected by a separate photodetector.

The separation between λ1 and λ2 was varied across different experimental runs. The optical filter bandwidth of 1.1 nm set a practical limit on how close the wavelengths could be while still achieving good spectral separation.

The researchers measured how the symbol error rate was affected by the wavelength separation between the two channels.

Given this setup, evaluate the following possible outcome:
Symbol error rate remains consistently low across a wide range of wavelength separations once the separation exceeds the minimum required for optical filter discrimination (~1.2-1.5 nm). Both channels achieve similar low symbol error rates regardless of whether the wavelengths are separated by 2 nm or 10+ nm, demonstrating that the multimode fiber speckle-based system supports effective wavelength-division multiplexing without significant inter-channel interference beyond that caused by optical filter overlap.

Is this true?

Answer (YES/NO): NO